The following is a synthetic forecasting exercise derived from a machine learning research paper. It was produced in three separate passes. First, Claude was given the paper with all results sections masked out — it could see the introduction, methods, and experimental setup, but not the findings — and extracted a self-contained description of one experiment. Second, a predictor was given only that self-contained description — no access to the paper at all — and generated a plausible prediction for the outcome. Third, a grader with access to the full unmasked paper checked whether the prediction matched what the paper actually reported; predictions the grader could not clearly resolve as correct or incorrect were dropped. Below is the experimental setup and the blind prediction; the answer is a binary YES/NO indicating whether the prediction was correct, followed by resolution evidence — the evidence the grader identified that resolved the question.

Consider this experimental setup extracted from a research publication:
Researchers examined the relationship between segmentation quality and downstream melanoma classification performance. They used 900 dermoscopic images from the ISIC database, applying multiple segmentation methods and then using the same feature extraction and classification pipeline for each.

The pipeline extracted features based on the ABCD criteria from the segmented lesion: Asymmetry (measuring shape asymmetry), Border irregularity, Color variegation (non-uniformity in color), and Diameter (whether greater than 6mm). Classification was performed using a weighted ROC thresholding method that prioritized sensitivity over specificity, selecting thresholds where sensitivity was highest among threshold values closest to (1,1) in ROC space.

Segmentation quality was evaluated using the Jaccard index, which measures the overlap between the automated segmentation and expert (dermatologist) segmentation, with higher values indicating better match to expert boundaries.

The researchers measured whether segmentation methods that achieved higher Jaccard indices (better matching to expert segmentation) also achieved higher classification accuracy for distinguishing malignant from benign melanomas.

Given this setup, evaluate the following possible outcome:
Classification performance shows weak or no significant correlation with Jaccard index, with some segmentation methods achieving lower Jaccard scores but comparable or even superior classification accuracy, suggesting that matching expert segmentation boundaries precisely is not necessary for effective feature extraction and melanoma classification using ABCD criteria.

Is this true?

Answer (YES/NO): NO